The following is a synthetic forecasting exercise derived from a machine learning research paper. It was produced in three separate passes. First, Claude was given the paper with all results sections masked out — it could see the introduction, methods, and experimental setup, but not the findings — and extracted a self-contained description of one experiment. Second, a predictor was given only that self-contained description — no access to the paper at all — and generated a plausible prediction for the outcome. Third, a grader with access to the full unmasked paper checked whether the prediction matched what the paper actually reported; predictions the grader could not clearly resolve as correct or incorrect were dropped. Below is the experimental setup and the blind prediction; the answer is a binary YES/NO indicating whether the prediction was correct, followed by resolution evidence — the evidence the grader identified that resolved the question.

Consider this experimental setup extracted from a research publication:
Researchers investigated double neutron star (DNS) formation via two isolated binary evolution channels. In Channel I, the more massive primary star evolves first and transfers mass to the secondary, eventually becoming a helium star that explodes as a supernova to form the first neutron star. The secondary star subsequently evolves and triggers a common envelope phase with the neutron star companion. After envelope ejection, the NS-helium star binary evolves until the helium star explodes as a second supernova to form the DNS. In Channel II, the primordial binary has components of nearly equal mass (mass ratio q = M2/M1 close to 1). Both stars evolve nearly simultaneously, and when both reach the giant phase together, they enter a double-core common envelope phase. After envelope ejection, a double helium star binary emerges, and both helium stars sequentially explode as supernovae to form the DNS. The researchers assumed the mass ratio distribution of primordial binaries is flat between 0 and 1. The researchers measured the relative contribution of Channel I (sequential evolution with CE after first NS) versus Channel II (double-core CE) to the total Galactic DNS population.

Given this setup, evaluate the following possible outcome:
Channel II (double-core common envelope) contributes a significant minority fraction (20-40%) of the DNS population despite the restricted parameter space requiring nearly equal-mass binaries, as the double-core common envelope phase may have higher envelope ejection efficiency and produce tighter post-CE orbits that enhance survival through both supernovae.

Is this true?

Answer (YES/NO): NO